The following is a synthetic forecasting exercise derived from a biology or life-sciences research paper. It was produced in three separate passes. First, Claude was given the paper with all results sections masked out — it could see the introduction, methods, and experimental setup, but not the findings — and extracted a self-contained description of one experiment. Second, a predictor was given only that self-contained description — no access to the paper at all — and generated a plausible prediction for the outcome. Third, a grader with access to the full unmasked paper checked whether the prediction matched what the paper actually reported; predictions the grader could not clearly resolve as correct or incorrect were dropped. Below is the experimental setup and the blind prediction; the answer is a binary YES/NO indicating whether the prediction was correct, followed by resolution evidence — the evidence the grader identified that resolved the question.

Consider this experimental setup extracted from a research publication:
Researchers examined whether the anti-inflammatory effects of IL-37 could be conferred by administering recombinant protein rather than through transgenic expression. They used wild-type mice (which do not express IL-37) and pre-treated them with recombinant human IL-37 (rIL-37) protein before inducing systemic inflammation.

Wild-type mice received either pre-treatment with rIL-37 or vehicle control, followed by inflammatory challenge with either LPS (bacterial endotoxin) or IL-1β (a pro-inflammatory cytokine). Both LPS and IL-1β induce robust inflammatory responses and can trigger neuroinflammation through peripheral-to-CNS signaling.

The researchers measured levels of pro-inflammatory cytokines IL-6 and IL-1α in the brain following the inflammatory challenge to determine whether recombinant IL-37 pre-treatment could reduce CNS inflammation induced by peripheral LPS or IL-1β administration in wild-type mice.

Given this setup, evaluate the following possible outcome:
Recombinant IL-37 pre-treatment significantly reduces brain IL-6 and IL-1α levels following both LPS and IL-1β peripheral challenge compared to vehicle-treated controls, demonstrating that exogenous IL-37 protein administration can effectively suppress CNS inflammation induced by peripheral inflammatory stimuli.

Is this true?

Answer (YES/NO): NO